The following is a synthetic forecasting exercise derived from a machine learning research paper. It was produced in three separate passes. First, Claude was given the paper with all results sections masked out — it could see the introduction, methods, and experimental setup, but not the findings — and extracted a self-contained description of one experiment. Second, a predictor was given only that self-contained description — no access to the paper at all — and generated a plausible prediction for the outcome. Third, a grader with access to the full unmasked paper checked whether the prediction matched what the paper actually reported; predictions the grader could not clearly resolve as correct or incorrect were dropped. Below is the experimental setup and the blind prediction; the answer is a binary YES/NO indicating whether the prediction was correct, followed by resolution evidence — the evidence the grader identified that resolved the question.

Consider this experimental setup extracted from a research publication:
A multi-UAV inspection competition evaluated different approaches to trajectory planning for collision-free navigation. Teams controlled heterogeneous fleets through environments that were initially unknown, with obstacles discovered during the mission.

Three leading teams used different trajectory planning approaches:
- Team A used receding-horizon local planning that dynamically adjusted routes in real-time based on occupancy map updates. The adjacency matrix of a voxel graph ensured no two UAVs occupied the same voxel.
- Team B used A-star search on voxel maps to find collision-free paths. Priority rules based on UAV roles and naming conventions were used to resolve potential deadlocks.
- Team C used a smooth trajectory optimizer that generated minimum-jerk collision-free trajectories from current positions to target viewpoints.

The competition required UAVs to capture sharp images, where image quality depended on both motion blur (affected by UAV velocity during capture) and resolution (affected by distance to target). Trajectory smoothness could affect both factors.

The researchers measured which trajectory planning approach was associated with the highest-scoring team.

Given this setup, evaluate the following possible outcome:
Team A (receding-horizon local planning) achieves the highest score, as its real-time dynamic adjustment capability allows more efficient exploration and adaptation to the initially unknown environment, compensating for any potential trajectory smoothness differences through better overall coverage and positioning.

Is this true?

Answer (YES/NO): YES